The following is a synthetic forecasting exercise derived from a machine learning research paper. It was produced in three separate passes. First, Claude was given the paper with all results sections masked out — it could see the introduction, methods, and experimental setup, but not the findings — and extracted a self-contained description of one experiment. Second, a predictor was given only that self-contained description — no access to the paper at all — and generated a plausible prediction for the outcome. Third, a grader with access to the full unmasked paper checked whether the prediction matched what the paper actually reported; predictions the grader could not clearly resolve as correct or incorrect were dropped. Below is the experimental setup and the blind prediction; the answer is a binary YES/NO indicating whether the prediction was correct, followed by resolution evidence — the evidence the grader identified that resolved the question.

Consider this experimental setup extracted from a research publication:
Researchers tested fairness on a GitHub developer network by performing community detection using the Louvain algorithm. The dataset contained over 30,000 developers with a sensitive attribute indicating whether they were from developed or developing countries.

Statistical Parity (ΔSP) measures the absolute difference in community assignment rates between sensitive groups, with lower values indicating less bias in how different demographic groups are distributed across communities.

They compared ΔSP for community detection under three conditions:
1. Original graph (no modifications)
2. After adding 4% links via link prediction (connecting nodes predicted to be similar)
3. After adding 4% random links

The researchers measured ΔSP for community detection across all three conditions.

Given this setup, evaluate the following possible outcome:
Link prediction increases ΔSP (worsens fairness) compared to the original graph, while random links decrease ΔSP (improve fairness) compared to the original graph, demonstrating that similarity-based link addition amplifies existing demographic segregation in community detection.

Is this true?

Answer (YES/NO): NO